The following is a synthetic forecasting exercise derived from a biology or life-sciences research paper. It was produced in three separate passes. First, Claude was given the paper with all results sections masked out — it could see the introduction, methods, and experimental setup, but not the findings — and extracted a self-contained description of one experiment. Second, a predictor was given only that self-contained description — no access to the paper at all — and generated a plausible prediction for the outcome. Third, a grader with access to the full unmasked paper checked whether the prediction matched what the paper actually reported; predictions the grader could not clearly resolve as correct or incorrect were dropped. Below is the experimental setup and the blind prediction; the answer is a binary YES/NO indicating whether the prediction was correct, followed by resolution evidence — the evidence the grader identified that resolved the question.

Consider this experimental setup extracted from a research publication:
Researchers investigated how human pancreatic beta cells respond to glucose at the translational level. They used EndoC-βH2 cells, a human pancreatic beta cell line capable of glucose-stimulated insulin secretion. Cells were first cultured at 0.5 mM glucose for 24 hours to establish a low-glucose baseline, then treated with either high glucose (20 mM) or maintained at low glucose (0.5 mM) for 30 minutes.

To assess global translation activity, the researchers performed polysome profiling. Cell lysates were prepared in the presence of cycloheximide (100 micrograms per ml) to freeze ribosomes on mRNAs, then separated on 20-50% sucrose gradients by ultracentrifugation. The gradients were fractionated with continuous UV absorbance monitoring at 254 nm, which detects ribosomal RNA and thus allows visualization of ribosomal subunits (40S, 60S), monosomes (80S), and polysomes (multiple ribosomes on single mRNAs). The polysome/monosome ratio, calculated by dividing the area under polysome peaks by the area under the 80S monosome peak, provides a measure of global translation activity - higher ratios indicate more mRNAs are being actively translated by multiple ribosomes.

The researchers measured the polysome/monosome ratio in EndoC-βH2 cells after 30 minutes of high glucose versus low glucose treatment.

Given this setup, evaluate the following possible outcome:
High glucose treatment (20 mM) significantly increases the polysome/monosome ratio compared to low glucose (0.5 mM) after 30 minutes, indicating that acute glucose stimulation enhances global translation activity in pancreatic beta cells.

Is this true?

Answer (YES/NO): YES